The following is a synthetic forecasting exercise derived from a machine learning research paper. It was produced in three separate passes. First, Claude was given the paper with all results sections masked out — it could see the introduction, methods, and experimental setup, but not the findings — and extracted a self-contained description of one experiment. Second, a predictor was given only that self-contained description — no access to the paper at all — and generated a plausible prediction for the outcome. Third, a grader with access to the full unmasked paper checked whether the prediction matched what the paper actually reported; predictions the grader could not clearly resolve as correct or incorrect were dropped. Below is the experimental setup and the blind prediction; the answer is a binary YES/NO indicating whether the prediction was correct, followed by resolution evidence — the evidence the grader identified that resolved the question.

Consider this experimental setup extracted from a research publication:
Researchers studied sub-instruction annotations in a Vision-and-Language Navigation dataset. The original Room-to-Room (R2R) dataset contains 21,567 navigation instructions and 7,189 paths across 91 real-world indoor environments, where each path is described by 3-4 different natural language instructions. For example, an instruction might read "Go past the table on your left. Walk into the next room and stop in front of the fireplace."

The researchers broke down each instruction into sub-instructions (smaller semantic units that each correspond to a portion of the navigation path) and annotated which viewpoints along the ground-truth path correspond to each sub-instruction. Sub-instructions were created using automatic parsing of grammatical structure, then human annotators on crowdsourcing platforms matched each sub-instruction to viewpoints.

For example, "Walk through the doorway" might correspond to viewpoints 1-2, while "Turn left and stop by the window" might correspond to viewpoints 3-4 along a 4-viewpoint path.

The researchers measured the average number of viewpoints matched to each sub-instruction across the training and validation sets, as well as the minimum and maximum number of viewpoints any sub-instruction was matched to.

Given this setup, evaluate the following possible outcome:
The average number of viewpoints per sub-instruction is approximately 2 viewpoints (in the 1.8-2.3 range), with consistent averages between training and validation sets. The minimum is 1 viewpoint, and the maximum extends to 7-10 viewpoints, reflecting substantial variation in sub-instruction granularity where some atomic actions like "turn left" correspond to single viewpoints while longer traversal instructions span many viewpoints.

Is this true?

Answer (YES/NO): NO